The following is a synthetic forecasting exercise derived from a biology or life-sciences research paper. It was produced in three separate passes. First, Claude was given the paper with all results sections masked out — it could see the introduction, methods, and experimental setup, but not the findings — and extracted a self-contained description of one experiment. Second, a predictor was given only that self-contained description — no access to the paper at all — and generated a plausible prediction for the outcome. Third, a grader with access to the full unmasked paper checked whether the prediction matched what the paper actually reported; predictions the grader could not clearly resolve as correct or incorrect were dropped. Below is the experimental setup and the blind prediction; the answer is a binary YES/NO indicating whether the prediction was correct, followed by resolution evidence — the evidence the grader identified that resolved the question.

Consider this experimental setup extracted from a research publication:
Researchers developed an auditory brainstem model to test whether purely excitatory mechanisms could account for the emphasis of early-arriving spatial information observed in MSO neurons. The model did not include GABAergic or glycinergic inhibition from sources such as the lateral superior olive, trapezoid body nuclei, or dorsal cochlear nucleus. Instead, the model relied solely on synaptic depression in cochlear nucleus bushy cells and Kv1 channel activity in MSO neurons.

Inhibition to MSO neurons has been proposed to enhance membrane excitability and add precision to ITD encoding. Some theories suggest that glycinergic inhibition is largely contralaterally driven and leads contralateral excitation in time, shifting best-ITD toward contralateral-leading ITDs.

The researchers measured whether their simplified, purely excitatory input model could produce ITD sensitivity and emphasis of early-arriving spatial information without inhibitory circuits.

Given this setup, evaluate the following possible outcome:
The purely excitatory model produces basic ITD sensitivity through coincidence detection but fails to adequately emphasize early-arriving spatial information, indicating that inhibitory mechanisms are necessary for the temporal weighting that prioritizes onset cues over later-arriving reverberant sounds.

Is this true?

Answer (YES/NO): NO